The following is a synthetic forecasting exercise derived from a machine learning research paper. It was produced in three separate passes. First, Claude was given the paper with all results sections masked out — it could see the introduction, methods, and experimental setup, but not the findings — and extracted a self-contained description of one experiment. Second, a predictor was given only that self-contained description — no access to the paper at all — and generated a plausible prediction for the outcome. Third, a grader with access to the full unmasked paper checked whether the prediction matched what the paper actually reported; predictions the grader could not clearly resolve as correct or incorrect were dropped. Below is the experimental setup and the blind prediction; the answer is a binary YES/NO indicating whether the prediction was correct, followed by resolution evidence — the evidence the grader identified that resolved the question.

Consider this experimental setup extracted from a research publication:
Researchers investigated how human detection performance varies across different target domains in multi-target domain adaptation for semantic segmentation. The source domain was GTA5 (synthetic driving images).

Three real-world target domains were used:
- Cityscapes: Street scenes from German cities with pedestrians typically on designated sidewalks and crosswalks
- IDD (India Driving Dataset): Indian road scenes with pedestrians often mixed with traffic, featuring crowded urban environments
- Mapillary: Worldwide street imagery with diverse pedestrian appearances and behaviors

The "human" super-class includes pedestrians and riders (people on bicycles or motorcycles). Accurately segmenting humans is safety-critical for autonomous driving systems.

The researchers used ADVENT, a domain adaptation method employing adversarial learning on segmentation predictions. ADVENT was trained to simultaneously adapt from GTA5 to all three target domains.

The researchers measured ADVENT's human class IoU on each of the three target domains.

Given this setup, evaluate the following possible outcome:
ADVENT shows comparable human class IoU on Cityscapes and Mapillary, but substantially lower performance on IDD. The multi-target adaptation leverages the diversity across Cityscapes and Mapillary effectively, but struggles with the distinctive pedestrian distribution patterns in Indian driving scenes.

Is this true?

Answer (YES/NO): NO